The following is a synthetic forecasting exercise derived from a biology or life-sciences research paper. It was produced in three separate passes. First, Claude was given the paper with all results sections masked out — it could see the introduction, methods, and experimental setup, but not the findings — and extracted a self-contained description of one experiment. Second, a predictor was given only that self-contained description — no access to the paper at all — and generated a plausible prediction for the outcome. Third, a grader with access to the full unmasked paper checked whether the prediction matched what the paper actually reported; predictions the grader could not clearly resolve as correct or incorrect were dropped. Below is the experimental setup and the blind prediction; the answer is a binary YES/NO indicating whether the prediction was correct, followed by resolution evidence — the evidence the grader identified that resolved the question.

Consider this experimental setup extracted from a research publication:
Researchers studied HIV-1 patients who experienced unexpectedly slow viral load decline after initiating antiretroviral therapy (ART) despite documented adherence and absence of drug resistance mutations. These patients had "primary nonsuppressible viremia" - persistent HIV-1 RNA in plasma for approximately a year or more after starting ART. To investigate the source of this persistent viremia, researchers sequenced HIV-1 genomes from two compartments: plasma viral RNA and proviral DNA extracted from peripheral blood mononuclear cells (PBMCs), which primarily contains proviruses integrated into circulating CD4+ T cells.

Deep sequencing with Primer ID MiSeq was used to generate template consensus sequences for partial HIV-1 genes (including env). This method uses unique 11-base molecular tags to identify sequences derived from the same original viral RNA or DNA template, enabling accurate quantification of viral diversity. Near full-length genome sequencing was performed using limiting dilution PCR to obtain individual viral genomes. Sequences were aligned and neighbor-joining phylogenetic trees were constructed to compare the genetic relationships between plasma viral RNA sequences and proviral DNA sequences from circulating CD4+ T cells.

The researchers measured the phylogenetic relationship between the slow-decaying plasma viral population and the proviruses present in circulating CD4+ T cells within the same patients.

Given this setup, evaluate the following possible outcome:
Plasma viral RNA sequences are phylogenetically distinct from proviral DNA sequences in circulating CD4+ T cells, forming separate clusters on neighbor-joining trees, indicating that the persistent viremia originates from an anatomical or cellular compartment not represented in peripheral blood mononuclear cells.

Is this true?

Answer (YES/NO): YES